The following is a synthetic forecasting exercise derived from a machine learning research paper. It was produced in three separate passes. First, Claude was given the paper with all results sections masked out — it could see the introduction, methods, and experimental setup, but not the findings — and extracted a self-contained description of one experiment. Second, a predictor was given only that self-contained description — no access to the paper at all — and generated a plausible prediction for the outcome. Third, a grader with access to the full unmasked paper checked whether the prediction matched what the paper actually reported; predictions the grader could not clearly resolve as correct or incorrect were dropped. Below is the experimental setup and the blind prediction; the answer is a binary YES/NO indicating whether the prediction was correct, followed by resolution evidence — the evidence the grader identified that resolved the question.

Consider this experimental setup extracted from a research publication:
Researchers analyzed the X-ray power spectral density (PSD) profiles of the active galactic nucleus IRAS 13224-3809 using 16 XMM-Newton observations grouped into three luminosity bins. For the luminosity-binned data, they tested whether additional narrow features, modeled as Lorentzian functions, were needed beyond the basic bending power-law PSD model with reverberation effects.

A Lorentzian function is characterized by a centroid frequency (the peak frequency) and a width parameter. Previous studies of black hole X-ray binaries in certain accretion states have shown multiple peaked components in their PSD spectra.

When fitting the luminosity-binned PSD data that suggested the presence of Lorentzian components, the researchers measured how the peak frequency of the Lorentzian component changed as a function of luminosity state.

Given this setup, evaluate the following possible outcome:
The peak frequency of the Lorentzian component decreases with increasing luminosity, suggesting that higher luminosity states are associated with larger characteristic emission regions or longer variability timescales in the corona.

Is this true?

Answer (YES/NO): YES